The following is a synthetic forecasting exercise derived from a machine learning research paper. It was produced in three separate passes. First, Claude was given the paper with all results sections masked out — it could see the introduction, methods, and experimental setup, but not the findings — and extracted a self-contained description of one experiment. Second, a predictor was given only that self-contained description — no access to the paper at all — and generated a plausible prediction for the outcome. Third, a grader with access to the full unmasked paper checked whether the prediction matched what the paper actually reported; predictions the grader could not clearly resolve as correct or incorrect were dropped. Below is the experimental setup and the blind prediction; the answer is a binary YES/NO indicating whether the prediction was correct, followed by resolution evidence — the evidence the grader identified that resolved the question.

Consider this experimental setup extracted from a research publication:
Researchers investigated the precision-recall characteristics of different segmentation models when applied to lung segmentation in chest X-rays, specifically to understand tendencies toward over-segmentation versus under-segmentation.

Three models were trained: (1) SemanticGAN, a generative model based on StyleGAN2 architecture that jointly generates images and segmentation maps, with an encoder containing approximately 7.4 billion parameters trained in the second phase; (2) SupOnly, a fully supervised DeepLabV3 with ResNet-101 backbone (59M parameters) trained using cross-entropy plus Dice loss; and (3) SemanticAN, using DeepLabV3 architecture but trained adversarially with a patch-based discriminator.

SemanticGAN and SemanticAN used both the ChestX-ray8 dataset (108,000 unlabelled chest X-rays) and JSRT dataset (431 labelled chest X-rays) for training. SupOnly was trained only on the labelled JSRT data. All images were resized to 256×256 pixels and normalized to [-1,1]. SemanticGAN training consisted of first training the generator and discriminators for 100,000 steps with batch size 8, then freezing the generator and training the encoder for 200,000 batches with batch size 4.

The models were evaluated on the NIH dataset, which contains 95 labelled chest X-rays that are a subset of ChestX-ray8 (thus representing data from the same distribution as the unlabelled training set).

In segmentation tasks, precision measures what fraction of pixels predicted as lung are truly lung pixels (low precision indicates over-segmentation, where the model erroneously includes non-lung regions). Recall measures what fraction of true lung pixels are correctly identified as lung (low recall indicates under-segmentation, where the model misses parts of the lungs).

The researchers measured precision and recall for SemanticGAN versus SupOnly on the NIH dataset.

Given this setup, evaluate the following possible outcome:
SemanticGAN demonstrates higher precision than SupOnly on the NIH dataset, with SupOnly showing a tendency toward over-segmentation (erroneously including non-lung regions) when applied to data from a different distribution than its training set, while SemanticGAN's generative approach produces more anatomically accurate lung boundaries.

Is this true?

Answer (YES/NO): NO